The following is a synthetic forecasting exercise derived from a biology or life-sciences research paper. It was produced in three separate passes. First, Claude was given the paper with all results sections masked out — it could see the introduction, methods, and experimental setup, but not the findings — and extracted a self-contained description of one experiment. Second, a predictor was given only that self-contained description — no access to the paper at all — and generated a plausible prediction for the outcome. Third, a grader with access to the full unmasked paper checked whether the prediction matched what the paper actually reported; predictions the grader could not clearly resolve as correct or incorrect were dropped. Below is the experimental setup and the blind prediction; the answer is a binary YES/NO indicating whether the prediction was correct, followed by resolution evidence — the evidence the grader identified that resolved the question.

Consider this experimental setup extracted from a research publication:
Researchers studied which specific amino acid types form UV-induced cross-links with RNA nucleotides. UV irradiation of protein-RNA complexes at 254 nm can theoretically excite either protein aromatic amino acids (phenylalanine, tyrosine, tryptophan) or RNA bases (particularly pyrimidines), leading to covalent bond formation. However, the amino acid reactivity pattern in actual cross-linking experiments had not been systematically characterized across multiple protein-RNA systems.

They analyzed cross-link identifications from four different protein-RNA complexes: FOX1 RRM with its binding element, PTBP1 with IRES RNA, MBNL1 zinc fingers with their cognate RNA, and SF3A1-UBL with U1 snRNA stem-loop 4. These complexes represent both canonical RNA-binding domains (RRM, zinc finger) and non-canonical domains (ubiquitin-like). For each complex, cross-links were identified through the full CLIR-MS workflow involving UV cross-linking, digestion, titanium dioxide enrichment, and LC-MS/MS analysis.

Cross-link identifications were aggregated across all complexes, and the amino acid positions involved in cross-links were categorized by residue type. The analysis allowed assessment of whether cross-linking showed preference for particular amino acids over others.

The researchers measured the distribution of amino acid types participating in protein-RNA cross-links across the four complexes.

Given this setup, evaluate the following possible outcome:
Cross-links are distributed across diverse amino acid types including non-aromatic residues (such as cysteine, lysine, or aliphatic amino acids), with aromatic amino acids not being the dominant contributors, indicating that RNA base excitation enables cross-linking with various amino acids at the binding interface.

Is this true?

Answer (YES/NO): NO